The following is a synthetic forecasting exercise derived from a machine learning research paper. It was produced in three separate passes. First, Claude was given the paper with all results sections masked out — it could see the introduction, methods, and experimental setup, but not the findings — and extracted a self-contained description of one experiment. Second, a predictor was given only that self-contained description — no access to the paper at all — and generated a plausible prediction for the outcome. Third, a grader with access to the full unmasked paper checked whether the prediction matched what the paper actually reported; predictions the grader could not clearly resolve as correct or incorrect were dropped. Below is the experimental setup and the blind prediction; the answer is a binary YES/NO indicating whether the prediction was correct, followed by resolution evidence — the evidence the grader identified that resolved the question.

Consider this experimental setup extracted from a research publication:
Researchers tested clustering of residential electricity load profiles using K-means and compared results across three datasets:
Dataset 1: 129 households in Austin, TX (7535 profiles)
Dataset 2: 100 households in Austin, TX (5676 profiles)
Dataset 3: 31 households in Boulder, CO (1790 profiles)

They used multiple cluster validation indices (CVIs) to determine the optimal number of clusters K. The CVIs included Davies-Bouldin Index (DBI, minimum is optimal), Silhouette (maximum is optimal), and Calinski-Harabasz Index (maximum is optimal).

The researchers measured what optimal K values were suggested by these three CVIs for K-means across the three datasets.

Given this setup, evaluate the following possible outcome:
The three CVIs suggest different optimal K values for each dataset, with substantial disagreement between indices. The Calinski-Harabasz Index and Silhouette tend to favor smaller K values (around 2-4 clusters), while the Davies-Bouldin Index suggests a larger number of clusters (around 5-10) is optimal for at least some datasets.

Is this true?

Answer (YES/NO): NO